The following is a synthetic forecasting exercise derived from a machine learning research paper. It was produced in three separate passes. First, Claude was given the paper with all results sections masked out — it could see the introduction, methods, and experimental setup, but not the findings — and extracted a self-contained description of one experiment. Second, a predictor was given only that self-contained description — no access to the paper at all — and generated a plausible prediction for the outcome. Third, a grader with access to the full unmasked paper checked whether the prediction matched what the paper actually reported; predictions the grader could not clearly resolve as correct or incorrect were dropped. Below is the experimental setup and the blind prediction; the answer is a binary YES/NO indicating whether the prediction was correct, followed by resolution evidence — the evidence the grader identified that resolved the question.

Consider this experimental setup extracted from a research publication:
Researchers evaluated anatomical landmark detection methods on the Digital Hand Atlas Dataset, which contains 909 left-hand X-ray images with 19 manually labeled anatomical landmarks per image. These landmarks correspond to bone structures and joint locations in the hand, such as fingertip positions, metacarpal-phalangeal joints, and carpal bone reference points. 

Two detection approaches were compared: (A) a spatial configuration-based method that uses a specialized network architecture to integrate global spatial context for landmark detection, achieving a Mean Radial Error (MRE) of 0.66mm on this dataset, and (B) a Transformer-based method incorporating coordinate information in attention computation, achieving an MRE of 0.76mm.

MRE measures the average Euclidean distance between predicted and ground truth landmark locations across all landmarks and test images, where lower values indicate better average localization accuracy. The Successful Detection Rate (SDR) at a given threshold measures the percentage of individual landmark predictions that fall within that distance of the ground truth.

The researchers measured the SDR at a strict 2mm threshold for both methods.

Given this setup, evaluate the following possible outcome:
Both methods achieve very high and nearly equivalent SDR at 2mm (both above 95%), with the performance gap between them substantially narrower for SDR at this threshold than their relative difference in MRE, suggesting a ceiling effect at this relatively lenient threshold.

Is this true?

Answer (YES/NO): NO